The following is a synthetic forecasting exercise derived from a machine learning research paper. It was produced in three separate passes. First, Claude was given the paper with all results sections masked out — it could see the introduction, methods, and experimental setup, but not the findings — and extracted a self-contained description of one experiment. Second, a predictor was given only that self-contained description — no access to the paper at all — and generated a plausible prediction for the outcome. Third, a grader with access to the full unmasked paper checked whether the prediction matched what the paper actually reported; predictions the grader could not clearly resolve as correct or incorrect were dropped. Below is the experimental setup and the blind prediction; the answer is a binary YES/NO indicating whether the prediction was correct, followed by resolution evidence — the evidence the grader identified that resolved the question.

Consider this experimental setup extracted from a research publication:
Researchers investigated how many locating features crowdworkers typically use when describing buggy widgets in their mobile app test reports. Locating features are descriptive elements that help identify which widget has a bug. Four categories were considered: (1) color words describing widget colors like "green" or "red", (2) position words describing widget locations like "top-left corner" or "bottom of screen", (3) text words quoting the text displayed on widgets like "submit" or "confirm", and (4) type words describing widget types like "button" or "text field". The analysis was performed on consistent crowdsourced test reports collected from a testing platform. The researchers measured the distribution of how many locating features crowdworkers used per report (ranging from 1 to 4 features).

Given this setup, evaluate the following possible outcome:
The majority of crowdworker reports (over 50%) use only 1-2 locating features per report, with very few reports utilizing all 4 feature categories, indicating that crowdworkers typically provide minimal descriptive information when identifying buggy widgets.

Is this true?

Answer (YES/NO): YES